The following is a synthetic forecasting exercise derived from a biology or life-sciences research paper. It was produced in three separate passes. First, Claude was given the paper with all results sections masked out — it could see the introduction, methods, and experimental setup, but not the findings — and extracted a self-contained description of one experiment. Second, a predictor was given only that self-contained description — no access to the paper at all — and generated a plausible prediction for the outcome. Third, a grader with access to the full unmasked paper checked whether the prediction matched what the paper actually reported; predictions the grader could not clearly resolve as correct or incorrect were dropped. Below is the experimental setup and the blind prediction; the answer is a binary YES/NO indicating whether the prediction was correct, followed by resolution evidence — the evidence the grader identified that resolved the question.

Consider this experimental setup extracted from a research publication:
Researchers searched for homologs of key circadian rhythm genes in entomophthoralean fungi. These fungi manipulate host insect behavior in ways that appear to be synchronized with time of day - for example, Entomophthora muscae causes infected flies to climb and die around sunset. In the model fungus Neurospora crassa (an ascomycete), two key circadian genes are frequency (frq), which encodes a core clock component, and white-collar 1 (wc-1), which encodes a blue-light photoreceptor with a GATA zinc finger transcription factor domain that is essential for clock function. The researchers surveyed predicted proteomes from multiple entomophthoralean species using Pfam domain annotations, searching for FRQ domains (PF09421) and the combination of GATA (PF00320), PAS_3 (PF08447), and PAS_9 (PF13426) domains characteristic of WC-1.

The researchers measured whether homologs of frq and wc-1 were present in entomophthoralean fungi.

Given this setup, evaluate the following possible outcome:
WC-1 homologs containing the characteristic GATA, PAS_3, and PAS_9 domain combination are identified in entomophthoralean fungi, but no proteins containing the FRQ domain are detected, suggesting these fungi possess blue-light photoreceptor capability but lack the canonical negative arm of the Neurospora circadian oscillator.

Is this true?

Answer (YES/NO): YES